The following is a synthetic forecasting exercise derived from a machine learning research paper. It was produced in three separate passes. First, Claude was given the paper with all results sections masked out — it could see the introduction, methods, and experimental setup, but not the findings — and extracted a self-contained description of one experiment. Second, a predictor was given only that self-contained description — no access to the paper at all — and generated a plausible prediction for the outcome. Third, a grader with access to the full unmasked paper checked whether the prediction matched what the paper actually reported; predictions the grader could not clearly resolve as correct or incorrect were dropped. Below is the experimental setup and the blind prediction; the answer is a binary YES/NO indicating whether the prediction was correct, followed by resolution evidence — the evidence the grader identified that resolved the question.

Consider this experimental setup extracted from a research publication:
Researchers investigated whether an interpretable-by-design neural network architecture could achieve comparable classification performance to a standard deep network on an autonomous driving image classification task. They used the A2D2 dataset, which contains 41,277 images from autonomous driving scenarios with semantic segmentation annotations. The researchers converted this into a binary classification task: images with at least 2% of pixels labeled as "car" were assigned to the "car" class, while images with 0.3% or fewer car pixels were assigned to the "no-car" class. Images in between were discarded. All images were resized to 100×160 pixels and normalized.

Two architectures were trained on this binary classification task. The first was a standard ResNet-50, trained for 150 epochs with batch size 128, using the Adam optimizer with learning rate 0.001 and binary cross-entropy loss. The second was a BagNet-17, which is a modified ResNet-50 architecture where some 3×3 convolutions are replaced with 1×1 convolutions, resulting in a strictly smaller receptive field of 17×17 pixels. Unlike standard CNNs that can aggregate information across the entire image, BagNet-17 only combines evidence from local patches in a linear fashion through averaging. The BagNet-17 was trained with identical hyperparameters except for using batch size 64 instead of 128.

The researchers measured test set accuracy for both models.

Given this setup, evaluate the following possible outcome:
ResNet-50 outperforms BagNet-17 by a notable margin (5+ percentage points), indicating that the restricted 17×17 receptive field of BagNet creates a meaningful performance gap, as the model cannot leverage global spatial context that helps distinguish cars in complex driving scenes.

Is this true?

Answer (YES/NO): NO